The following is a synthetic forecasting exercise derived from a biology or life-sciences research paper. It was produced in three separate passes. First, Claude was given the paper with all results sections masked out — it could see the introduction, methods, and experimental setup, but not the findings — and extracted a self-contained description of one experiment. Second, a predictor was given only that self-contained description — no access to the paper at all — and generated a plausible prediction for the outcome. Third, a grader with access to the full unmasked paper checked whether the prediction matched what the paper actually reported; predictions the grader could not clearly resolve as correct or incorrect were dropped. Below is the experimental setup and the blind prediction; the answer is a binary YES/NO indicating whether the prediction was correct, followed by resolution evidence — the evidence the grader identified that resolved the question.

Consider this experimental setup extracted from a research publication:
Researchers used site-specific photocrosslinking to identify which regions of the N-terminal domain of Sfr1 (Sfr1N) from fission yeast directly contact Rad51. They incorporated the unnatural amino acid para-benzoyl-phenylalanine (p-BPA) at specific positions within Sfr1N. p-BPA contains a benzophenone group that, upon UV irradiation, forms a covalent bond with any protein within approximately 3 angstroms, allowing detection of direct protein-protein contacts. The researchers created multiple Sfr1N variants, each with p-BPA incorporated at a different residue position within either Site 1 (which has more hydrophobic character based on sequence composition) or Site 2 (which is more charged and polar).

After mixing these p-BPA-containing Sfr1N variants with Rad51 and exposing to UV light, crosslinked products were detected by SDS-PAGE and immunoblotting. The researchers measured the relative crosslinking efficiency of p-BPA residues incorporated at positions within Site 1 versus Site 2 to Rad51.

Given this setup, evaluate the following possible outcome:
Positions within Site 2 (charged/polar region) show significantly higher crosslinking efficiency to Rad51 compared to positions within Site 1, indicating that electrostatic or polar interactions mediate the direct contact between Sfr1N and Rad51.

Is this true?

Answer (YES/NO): NO